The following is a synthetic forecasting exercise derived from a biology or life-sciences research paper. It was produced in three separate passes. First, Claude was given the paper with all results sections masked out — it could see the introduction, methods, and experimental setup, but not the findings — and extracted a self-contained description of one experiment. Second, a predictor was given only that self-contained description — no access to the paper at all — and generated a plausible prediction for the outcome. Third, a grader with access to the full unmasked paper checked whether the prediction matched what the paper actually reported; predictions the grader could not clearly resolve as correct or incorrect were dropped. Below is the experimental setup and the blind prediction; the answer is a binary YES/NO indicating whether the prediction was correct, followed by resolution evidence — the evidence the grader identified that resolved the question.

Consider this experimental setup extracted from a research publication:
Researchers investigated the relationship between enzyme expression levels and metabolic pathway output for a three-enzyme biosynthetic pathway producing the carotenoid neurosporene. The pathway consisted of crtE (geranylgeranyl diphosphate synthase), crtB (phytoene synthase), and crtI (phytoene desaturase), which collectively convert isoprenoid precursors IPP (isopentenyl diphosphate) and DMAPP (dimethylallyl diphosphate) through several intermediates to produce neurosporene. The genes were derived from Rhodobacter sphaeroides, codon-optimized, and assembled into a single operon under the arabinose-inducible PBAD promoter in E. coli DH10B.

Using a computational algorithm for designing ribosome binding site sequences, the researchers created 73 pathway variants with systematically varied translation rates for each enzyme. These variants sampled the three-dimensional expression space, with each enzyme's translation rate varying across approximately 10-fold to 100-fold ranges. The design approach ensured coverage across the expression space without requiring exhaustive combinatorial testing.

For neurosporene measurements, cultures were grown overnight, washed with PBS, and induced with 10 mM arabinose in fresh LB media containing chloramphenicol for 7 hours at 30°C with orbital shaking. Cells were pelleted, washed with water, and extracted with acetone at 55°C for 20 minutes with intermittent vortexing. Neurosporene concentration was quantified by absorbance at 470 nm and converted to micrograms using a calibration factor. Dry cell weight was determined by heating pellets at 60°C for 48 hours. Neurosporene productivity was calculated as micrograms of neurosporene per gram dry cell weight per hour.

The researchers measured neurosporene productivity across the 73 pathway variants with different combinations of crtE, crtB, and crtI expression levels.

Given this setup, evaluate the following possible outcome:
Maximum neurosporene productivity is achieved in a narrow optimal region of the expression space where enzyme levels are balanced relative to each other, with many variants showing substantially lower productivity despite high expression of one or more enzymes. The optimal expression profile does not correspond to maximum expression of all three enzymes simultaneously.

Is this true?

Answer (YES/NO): YES